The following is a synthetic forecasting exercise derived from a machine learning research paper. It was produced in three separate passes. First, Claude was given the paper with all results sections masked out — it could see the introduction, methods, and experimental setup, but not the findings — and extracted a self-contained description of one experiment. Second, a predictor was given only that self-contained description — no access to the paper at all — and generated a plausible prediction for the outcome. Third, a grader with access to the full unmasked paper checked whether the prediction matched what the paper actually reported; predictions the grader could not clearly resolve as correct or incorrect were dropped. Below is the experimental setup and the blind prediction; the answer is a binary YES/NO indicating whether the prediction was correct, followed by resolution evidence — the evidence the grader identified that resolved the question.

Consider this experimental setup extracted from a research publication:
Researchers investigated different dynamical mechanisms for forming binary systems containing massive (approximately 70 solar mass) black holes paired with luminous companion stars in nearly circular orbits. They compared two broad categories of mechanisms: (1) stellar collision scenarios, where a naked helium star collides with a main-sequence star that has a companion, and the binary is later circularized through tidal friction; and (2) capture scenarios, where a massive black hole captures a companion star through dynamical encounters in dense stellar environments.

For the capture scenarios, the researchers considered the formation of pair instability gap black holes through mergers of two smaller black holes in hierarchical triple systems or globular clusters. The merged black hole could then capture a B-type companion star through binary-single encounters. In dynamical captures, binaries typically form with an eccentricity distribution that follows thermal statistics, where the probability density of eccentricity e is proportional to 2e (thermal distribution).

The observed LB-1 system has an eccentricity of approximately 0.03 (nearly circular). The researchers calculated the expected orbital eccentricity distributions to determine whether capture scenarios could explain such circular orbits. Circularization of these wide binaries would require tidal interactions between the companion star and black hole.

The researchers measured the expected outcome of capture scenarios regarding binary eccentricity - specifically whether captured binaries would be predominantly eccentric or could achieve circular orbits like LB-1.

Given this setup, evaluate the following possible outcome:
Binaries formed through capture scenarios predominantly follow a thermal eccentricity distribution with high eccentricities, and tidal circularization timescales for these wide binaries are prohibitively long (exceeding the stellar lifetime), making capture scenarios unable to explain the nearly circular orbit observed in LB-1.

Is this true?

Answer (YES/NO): YES